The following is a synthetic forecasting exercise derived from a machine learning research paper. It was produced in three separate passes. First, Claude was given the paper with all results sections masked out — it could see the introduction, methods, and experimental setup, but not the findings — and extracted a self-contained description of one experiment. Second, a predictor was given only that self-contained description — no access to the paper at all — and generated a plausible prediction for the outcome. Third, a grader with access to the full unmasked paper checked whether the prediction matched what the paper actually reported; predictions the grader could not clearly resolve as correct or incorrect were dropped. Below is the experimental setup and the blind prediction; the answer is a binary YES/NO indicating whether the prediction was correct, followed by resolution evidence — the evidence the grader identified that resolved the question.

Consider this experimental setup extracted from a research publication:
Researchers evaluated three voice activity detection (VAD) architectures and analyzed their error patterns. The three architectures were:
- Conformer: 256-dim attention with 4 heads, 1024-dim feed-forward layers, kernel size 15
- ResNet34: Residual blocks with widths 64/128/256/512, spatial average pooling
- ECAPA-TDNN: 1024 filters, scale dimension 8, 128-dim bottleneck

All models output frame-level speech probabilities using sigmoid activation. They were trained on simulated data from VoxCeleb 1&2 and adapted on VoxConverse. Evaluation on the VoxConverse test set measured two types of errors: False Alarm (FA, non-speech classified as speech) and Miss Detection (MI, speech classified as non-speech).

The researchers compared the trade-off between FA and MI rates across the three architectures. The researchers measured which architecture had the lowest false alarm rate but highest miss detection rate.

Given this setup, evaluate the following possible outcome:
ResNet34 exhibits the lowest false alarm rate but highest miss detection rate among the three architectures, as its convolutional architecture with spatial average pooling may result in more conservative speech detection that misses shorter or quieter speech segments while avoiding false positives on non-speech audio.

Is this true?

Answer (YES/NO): NO